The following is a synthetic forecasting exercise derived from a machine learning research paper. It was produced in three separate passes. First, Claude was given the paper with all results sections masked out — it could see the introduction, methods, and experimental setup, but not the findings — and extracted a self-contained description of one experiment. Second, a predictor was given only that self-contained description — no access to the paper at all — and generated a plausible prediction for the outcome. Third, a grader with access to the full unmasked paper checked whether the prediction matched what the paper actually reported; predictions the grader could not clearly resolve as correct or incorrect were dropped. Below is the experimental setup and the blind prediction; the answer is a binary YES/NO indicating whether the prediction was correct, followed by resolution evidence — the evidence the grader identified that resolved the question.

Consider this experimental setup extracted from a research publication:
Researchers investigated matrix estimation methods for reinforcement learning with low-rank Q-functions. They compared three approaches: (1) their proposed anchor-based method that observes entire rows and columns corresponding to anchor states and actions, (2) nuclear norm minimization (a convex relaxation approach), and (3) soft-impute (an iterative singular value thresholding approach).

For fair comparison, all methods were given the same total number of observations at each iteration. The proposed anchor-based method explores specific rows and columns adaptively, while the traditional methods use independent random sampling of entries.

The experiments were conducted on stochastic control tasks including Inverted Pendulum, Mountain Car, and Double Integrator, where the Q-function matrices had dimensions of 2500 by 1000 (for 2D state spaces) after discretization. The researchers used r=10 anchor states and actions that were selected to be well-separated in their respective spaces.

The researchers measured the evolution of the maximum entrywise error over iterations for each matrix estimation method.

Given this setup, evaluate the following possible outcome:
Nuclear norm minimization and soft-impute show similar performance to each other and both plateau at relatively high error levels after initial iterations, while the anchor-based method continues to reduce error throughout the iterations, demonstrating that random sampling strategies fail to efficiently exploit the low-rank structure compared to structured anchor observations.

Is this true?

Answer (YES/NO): NO